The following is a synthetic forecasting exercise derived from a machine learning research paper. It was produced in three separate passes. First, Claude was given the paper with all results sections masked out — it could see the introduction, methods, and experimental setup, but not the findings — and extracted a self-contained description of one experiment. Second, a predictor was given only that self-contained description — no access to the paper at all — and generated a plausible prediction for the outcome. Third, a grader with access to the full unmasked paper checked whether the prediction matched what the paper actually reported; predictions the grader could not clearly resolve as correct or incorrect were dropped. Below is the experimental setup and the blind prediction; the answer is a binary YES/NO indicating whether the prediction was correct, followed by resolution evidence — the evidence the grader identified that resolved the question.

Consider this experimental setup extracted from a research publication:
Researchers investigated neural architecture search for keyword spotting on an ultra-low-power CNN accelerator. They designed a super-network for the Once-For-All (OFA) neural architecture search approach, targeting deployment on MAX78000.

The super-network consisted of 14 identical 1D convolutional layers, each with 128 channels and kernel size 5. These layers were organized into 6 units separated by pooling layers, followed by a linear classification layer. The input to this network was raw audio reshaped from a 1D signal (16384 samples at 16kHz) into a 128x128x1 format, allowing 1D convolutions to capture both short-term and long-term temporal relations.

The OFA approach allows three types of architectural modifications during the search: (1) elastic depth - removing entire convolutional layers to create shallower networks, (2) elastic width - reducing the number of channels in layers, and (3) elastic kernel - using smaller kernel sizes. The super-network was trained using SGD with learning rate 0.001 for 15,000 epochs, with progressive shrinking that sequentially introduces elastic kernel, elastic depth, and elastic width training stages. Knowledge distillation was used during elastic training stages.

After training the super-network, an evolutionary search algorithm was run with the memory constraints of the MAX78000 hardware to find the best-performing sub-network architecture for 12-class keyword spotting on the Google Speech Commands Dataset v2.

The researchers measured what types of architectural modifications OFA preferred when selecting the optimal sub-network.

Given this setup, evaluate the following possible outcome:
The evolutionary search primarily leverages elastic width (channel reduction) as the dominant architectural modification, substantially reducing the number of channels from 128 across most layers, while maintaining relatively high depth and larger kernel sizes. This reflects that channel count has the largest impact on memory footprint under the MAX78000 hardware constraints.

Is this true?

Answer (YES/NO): NO